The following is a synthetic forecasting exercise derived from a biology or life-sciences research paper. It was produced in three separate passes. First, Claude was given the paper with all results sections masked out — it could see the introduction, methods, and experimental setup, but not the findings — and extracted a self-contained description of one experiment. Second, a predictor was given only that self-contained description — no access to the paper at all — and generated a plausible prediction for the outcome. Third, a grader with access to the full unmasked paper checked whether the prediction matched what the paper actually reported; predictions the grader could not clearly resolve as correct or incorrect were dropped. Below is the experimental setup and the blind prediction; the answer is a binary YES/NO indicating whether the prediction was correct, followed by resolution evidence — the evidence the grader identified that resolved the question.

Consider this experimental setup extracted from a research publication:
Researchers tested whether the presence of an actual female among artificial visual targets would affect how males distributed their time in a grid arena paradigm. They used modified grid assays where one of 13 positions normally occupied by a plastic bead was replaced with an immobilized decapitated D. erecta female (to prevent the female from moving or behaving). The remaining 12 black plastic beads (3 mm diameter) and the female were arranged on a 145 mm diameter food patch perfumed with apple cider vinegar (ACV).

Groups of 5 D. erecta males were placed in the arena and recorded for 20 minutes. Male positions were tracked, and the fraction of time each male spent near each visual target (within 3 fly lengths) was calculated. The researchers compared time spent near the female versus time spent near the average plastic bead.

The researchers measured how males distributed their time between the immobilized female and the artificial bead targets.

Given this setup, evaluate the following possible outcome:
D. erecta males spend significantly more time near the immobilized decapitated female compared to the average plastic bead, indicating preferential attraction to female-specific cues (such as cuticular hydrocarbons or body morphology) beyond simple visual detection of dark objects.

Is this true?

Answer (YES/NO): YES